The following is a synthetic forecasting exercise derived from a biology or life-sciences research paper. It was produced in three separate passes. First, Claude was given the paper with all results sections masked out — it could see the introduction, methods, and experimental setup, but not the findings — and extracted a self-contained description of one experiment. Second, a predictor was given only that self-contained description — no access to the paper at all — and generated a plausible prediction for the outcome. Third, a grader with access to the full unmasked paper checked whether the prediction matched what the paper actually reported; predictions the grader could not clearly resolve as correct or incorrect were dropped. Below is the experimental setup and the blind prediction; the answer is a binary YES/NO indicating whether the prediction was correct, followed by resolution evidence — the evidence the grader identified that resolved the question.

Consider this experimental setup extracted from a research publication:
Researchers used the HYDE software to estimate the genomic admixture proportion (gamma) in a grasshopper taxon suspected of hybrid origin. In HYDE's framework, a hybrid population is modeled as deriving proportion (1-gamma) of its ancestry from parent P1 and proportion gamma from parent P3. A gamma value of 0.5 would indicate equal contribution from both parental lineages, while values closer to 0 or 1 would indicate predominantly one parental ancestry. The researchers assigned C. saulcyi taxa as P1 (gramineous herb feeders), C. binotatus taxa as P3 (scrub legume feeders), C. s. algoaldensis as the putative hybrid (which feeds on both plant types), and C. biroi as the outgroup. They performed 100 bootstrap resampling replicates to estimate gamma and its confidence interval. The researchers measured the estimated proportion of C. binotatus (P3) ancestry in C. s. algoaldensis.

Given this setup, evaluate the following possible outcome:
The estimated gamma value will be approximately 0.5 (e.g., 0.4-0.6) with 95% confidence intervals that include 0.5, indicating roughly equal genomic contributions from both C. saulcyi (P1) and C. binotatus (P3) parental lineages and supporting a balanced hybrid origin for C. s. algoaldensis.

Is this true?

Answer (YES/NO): NO